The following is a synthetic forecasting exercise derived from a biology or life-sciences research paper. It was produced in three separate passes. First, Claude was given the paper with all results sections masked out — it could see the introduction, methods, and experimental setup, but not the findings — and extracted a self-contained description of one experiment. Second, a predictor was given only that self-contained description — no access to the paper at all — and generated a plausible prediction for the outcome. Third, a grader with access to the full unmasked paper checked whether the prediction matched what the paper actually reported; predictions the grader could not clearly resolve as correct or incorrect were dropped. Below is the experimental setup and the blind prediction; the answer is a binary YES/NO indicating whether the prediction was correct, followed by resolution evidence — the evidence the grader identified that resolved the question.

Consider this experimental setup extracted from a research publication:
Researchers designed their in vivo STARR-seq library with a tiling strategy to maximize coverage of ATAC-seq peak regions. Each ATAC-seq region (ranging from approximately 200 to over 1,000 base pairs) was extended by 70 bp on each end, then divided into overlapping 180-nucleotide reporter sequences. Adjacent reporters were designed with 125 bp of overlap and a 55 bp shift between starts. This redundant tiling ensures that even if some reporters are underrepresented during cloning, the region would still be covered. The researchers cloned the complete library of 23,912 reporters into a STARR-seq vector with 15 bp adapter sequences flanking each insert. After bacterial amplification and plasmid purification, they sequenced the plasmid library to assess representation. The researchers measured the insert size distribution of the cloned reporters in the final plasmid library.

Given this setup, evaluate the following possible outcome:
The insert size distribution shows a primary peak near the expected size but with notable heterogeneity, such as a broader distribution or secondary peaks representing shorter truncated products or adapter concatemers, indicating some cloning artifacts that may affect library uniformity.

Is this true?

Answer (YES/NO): NO